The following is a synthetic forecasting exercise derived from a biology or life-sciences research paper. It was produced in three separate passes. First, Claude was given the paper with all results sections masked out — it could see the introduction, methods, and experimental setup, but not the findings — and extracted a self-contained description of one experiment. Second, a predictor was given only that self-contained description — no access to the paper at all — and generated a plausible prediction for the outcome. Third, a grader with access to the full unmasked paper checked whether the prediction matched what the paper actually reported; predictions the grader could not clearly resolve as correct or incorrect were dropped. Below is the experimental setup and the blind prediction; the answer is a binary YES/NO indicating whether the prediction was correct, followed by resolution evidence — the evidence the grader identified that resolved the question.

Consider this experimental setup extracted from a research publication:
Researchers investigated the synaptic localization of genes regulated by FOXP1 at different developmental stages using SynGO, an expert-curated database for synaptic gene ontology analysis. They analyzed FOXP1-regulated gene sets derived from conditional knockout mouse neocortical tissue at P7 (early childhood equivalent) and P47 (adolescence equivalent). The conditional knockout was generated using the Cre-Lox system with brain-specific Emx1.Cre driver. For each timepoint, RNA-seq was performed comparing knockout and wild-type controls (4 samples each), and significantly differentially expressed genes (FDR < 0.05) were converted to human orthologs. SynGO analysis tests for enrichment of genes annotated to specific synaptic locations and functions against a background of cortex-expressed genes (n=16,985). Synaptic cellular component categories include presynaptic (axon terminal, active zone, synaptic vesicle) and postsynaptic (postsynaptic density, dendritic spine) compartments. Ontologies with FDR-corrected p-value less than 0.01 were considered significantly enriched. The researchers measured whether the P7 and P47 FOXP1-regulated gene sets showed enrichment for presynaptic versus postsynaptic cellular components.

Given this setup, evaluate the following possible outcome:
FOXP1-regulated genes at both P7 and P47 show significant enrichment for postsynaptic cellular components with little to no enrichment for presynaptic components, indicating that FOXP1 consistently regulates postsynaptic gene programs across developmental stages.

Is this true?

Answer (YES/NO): NO